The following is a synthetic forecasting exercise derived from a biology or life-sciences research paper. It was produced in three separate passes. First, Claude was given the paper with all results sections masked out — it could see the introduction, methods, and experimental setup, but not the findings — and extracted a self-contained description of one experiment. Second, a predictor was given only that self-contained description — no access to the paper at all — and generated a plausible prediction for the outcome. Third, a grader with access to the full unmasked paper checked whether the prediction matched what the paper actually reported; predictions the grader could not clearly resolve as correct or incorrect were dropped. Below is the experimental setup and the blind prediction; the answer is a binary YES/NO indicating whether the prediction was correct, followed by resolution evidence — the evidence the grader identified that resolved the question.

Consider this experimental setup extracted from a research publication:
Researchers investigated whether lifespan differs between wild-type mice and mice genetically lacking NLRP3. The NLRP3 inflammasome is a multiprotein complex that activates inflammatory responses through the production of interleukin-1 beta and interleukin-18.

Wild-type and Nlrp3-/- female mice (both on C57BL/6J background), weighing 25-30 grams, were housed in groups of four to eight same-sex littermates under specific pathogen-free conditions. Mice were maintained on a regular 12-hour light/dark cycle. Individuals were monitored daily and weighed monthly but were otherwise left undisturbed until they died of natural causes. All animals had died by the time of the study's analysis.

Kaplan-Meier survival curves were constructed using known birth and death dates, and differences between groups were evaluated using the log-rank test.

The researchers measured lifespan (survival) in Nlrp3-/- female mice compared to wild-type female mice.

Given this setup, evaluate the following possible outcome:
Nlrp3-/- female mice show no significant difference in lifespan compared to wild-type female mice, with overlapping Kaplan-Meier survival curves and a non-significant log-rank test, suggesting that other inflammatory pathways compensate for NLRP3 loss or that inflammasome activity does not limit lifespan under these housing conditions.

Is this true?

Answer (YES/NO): NO